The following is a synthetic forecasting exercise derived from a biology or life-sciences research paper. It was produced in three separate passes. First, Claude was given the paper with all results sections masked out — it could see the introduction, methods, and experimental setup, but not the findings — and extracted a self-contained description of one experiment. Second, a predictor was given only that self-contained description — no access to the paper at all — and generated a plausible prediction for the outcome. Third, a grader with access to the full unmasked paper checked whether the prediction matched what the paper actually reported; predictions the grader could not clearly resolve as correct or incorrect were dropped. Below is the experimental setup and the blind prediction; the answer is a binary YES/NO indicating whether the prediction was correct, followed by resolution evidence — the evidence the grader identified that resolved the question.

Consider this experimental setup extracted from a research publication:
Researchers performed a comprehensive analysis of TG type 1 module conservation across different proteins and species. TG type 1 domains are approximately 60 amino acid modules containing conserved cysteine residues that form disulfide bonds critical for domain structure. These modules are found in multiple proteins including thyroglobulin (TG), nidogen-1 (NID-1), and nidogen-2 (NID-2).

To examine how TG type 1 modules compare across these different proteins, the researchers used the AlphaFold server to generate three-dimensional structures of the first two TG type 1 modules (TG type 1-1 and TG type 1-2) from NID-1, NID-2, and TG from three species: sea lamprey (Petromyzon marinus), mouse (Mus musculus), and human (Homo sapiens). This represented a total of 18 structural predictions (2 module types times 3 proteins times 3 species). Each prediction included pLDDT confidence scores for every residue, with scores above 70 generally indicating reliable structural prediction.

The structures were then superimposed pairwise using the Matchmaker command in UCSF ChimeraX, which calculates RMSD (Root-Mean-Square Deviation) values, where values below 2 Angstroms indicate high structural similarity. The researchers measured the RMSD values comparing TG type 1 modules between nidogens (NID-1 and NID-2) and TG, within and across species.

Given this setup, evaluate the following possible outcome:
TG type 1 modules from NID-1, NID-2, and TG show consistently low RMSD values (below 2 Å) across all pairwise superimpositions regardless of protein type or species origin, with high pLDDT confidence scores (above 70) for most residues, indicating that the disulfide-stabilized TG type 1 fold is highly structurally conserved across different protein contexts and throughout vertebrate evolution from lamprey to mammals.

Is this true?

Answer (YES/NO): NO